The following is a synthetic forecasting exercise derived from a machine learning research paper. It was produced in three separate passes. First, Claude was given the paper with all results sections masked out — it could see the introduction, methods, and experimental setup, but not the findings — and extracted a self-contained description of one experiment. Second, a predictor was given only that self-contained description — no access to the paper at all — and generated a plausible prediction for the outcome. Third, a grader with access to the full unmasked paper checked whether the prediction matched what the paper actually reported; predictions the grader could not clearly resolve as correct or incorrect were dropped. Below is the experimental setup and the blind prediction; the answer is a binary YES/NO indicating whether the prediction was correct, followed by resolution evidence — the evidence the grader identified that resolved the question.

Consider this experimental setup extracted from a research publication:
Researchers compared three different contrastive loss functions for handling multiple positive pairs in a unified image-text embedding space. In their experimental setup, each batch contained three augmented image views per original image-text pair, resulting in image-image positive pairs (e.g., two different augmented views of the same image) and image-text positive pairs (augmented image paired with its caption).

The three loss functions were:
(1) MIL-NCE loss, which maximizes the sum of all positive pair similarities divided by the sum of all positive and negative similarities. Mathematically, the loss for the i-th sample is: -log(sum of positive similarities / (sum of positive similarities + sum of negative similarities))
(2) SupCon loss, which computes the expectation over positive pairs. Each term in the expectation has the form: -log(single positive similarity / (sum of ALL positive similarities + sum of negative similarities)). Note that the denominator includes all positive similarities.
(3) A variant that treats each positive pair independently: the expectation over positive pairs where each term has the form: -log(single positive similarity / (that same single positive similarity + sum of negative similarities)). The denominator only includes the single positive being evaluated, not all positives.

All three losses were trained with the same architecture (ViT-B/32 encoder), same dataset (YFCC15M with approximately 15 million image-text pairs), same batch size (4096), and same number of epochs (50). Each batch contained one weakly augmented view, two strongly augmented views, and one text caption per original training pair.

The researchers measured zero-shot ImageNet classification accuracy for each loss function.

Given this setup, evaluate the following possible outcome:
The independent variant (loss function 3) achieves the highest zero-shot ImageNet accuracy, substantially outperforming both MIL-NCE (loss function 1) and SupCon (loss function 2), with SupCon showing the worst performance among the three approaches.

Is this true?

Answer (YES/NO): NO